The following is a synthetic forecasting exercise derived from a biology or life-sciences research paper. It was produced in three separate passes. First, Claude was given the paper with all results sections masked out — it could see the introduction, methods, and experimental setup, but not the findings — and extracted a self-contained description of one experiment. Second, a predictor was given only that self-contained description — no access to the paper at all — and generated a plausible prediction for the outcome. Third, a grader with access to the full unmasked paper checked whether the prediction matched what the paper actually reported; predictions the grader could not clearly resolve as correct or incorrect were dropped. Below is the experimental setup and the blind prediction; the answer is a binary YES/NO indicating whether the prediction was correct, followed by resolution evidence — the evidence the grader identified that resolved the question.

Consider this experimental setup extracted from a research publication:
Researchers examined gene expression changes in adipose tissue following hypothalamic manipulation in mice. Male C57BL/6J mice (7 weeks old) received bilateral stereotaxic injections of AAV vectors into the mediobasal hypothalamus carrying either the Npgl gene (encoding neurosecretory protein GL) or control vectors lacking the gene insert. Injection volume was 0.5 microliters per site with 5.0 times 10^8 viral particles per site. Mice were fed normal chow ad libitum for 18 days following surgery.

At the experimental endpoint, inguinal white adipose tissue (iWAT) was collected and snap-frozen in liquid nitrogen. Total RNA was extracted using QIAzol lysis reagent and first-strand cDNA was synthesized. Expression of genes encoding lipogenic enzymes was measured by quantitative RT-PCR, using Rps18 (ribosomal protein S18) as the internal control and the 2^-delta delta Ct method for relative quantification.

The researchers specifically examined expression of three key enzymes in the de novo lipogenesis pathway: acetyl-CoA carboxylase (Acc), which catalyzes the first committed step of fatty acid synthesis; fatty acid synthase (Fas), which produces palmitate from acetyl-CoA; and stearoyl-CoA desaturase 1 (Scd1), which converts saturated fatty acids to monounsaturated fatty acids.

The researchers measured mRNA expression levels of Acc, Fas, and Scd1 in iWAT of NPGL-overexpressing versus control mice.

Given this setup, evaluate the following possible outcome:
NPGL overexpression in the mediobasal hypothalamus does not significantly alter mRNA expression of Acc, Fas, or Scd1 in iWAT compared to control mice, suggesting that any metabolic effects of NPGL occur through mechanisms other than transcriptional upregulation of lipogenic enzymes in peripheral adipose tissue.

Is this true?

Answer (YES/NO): NO